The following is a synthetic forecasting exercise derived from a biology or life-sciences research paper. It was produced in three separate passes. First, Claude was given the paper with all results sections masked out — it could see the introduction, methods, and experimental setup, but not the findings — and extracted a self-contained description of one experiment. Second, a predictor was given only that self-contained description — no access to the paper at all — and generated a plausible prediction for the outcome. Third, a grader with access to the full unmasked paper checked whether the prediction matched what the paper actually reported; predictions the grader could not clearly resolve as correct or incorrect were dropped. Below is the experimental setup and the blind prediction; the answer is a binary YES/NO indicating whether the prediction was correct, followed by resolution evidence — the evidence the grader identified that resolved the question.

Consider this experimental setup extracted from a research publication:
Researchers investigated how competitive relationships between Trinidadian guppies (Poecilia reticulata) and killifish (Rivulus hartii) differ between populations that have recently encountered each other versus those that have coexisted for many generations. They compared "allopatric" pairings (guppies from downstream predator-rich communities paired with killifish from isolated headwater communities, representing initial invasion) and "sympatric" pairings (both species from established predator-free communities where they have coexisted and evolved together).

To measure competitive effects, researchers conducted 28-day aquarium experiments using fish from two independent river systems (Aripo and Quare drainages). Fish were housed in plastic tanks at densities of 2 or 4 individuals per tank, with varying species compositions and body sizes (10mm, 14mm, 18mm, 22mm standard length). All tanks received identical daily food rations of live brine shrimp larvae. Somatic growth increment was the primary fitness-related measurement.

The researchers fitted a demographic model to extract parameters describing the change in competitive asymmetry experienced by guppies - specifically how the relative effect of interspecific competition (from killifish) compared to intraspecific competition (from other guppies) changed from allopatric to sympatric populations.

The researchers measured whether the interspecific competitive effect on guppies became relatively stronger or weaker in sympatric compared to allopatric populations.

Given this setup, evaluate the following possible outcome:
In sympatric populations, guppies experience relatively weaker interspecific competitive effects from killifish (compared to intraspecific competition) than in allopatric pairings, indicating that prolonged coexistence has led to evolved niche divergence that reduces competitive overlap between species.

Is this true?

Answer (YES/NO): NO